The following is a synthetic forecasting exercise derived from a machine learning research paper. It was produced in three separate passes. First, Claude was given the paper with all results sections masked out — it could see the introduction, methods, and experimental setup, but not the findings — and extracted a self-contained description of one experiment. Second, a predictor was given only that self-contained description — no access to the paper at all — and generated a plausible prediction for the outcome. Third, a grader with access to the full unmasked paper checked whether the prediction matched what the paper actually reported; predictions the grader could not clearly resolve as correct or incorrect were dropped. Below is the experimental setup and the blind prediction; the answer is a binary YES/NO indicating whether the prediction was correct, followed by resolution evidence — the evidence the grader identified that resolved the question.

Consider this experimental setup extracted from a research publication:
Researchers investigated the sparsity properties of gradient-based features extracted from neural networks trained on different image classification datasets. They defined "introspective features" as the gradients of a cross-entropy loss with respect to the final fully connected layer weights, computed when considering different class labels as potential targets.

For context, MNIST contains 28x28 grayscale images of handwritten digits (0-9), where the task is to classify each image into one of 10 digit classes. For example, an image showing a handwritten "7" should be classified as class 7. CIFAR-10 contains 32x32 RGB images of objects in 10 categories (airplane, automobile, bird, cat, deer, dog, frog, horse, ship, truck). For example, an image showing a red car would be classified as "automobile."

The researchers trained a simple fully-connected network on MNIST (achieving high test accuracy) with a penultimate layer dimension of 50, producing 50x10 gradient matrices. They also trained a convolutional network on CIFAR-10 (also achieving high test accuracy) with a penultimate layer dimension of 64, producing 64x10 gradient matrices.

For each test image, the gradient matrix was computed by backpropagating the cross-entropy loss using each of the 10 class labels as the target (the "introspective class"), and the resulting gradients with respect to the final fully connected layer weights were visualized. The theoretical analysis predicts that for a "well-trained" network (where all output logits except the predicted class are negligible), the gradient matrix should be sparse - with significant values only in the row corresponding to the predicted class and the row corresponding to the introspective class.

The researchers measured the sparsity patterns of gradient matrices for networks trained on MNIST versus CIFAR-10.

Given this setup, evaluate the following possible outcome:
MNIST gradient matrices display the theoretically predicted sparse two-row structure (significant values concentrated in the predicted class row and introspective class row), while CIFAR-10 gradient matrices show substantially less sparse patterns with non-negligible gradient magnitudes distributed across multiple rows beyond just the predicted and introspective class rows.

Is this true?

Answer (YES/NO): YES